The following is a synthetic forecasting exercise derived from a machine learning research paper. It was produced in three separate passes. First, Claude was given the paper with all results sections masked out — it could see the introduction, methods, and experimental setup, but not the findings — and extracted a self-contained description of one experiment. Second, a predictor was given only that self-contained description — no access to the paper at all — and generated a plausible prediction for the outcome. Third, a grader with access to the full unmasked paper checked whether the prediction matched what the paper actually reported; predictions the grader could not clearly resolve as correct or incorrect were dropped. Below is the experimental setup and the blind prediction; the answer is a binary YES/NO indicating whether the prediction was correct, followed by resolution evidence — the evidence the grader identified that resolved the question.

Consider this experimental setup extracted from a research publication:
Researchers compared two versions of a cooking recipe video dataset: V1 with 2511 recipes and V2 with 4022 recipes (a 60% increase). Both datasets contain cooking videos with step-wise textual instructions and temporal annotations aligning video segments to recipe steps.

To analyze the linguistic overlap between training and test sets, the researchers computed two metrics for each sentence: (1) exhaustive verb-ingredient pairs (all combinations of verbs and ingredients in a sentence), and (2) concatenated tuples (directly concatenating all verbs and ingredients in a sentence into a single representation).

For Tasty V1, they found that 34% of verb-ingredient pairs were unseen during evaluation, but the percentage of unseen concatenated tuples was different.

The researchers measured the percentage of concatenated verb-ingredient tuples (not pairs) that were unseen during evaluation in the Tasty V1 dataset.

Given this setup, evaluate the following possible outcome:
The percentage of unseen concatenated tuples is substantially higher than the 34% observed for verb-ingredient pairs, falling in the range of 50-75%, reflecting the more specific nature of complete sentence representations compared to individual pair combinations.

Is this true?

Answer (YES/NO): YES